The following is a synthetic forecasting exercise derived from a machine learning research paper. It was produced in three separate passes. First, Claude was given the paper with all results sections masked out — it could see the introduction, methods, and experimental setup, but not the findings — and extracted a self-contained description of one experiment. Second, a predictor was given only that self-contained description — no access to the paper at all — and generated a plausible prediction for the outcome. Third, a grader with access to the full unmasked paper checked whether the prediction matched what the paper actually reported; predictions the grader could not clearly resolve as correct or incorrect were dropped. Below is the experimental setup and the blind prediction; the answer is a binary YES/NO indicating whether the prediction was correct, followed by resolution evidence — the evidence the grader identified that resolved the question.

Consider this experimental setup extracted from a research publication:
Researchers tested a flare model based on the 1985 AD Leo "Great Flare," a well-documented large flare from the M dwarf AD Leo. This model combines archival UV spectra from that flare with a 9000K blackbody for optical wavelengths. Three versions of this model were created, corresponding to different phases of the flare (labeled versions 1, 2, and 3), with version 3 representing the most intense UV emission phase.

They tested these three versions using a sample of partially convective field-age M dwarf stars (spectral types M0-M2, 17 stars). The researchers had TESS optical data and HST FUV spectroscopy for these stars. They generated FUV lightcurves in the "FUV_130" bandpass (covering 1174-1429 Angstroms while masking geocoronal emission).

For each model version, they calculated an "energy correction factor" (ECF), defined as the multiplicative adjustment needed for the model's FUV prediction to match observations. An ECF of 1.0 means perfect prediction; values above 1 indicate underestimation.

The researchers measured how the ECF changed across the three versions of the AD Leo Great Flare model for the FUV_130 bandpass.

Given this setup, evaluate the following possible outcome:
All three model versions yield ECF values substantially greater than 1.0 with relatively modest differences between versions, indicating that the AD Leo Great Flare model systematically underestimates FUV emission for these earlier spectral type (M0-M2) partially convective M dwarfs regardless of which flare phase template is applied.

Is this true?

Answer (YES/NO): NO